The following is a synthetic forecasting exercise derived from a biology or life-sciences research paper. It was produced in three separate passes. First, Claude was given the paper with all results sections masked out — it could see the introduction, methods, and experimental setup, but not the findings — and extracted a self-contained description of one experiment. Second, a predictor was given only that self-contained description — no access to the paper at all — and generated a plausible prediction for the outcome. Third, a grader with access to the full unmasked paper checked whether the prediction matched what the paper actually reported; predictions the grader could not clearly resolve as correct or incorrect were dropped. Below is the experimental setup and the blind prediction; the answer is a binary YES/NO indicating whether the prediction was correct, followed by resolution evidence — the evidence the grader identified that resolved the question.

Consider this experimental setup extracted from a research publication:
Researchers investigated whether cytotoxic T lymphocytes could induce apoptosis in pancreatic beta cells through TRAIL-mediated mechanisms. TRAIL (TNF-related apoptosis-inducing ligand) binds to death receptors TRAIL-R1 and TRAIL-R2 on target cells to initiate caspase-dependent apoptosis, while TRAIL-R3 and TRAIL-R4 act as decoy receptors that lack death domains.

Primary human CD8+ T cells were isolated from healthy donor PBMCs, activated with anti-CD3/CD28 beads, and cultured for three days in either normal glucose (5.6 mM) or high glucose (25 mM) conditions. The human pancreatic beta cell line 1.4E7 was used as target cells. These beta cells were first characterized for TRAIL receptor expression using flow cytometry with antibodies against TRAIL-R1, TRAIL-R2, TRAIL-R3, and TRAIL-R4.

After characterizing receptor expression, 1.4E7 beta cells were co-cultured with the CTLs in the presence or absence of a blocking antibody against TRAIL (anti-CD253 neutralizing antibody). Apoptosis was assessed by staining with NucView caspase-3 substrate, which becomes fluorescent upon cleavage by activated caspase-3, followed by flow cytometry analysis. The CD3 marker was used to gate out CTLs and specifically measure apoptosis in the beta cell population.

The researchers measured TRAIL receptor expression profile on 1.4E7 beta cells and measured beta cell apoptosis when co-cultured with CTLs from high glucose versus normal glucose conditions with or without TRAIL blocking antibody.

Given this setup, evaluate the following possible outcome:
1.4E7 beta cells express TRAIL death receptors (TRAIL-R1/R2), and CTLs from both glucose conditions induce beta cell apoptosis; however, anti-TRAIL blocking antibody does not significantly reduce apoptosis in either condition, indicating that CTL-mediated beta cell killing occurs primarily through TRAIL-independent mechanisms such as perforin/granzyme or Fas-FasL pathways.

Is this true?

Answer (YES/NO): NO